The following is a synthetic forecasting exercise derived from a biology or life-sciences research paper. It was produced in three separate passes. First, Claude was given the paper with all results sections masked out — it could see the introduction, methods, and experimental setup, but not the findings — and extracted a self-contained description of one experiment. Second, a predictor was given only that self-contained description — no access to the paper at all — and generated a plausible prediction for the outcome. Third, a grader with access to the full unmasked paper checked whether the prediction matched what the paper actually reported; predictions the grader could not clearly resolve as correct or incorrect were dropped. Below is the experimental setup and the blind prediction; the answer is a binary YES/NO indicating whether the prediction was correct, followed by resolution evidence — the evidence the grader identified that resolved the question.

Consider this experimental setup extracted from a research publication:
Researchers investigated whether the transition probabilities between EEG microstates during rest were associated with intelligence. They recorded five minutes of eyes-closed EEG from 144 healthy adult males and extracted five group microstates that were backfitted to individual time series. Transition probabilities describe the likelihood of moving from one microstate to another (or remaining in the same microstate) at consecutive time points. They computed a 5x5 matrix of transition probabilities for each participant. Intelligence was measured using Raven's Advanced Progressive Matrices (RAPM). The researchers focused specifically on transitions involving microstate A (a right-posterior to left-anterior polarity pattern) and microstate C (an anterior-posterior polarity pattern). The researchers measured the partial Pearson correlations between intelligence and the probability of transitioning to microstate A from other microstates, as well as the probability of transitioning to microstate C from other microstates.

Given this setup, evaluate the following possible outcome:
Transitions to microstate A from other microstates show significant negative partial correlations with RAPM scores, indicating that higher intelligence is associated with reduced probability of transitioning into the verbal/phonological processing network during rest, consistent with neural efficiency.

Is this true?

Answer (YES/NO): NO